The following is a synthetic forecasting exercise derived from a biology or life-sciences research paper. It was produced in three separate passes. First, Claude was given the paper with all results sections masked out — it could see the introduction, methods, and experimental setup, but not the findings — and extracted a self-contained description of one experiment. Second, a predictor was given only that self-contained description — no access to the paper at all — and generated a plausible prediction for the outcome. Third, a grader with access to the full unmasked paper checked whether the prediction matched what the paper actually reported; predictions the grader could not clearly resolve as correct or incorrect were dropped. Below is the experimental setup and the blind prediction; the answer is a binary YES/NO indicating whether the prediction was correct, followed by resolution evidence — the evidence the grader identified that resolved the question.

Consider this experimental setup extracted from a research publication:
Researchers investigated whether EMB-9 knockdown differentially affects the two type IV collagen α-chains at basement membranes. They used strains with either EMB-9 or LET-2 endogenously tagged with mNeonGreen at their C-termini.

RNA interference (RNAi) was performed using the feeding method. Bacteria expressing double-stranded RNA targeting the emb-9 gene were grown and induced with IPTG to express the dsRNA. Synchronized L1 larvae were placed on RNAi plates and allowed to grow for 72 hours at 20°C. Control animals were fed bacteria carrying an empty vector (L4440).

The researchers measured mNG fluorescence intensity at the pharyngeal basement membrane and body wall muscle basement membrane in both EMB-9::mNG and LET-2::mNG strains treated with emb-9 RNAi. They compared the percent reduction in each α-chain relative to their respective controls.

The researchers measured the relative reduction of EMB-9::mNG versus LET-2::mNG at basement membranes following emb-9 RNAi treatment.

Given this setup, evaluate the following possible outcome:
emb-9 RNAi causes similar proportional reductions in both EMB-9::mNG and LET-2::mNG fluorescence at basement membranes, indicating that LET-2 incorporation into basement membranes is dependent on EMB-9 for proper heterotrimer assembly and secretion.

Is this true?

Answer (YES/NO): NO